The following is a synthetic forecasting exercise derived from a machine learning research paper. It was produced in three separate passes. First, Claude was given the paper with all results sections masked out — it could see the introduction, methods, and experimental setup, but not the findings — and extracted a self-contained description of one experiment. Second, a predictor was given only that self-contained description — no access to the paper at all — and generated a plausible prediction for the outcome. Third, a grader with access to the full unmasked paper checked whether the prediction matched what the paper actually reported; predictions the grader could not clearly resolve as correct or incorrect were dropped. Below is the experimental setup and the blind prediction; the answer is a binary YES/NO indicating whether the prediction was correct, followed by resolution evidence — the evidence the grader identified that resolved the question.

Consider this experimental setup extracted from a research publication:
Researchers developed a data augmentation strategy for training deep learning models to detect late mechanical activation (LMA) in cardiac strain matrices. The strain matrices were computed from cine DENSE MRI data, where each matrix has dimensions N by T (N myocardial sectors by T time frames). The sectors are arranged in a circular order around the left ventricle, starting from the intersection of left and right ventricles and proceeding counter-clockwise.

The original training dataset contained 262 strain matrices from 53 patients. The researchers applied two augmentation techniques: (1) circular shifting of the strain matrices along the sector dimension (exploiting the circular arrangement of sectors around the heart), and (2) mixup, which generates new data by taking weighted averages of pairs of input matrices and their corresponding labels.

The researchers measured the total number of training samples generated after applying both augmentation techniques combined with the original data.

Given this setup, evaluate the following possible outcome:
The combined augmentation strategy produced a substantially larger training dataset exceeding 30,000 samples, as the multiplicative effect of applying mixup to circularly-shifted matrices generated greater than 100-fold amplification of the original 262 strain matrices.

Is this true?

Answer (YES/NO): NO